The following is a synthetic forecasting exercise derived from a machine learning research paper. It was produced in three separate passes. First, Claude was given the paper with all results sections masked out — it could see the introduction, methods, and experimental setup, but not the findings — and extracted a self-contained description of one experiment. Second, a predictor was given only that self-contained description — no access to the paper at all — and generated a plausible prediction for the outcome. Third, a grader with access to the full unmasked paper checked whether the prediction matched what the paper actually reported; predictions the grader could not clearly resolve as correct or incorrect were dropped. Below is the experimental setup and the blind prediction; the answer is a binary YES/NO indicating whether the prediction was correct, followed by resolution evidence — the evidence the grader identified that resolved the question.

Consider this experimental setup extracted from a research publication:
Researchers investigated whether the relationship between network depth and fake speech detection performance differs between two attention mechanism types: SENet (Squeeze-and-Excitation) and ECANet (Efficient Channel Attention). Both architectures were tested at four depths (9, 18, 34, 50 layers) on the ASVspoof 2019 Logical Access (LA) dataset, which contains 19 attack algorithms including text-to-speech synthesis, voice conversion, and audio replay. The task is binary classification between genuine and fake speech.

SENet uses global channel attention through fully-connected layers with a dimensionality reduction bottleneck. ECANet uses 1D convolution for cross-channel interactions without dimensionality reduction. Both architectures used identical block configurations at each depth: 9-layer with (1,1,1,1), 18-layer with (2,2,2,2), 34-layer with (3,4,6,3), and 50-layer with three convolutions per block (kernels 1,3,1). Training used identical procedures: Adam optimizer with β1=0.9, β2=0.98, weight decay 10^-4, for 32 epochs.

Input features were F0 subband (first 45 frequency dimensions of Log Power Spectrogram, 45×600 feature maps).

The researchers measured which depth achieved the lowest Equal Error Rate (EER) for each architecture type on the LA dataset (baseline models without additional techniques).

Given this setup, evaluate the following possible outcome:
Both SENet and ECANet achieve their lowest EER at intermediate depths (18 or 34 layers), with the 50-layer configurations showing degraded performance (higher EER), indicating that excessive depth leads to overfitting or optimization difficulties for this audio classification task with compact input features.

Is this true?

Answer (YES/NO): YES